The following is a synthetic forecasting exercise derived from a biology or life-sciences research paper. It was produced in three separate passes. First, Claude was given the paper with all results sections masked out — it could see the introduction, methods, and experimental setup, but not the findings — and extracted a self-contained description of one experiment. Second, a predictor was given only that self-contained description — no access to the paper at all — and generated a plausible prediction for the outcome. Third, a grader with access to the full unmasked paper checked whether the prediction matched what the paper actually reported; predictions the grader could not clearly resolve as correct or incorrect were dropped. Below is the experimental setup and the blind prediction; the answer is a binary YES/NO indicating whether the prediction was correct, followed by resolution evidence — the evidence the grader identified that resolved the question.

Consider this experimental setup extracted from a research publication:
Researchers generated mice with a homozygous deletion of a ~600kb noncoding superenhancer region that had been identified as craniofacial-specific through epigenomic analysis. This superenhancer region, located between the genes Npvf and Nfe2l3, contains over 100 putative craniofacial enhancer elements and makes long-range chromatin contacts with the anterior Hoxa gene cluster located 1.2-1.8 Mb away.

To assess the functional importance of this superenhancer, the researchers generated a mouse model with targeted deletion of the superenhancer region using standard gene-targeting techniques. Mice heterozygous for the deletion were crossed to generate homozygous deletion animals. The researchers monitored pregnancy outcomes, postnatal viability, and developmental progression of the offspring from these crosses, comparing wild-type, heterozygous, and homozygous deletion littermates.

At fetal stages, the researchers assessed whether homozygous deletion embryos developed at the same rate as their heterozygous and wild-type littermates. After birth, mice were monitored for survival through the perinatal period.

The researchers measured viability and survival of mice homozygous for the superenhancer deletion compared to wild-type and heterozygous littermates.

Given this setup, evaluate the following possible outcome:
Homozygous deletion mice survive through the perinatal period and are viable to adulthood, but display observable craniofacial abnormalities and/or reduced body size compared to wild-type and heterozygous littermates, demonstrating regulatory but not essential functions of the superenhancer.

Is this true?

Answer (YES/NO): NO